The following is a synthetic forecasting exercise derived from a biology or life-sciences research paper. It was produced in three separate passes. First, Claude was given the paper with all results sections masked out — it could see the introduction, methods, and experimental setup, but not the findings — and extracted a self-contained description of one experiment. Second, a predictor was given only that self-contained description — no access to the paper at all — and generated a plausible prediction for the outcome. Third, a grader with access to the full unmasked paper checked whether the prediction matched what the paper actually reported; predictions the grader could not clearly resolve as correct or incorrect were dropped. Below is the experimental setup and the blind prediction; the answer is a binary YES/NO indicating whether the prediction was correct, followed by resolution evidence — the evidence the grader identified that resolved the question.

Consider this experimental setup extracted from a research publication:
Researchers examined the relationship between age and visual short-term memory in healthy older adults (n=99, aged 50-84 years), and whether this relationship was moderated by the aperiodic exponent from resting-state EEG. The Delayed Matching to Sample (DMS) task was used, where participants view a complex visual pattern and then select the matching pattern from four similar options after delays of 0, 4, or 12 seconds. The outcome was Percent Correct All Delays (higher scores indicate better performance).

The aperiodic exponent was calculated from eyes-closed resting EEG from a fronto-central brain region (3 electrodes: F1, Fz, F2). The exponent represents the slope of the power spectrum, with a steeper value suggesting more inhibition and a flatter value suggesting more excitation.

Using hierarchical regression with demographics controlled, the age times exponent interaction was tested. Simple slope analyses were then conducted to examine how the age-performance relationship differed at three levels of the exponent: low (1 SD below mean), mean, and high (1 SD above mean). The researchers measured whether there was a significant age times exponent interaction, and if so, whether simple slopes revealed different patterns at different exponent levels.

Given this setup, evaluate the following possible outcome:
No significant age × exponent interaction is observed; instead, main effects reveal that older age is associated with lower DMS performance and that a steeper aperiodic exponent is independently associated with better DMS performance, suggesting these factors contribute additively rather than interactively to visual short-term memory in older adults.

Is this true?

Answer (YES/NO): NO